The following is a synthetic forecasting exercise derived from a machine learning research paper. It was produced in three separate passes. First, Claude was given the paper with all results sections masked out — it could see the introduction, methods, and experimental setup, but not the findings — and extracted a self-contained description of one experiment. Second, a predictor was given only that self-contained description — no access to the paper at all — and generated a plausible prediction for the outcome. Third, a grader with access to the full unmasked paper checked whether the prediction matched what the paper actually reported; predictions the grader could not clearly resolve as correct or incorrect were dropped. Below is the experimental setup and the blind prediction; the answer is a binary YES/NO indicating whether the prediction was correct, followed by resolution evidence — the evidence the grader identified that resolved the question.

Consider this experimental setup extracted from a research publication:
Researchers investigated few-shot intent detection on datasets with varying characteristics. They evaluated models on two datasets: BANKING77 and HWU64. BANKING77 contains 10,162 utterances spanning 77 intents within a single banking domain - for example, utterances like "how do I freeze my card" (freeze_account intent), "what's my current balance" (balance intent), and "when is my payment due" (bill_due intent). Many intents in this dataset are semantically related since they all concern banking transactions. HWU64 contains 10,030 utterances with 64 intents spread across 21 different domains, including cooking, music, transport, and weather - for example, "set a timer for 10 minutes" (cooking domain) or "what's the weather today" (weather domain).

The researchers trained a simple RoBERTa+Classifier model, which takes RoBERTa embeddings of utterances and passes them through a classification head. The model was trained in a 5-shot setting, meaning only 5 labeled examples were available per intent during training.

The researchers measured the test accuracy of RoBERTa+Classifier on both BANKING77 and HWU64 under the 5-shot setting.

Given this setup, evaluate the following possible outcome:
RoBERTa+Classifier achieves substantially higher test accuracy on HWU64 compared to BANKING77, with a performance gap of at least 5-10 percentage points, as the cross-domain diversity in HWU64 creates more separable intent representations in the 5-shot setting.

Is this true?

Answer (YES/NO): NO